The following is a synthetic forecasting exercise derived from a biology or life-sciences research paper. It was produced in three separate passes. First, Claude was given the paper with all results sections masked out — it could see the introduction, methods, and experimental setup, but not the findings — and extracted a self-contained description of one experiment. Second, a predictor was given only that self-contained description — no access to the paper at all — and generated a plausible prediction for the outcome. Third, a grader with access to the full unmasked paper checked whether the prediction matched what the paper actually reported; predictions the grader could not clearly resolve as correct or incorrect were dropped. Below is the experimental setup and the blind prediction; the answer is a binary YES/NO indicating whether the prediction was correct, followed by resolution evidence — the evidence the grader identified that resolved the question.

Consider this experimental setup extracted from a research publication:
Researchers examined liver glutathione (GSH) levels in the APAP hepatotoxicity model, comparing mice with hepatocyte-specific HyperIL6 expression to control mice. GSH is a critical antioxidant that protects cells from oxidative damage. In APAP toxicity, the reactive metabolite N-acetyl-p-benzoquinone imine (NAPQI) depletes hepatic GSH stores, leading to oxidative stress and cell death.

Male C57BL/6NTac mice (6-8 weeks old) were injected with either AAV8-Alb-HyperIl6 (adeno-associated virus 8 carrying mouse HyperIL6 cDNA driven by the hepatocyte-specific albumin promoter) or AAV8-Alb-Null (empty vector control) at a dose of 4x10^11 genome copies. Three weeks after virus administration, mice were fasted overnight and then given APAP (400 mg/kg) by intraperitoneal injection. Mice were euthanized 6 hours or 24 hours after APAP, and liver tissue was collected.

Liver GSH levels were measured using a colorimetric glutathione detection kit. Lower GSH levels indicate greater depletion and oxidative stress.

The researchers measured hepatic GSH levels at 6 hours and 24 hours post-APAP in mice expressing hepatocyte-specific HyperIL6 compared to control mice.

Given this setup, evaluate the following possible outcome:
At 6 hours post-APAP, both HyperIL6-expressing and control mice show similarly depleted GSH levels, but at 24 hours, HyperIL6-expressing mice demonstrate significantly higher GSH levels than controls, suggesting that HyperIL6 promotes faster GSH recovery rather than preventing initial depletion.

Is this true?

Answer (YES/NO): NO